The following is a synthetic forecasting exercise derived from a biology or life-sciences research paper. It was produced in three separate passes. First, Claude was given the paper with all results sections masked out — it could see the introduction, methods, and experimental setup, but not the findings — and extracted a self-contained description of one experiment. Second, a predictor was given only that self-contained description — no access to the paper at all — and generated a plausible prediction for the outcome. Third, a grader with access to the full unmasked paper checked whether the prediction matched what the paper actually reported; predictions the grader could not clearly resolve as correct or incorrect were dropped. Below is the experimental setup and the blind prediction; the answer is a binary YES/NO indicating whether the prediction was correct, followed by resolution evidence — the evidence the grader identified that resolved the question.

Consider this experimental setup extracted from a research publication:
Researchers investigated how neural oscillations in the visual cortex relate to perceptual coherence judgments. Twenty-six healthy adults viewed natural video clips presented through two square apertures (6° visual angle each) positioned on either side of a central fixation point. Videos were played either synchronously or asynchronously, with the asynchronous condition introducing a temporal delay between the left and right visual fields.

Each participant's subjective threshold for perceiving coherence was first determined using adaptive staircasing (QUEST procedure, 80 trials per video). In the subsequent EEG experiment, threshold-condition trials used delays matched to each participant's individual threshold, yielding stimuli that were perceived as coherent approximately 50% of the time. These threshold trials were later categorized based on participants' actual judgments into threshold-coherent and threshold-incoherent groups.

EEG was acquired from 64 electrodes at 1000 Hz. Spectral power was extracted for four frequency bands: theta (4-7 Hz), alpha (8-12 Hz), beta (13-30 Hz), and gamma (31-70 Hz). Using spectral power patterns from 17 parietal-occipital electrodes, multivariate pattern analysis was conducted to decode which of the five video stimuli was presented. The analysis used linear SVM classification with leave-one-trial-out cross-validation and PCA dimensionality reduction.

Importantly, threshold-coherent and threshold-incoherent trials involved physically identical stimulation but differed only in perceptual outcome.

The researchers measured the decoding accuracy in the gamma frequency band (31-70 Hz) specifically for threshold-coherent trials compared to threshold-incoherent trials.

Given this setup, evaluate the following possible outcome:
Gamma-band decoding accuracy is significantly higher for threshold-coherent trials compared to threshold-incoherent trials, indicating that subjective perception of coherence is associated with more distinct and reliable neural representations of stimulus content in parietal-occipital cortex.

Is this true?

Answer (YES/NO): NO